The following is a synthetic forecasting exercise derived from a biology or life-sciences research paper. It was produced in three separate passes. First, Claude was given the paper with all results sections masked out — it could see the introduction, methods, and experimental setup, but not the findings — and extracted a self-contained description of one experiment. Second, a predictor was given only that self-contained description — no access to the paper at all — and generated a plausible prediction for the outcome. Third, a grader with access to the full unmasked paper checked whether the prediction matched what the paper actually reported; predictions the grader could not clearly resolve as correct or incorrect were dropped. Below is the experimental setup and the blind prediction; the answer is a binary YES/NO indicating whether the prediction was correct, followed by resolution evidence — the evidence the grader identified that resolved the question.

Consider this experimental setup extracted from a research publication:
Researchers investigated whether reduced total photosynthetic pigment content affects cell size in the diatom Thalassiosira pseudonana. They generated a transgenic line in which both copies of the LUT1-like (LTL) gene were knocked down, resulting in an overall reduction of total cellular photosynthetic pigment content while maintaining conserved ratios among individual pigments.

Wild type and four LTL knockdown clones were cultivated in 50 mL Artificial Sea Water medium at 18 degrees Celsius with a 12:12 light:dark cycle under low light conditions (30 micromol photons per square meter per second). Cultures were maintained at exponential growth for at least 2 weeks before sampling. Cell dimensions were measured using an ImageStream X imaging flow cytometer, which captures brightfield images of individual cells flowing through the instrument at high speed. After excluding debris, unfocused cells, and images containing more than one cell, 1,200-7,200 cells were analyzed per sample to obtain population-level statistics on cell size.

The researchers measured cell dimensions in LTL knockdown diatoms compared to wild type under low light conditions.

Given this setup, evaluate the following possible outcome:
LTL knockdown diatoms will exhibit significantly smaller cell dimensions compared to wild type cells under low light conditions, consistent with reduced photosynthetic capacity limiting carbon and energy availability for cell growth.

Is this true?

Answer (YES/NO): NO